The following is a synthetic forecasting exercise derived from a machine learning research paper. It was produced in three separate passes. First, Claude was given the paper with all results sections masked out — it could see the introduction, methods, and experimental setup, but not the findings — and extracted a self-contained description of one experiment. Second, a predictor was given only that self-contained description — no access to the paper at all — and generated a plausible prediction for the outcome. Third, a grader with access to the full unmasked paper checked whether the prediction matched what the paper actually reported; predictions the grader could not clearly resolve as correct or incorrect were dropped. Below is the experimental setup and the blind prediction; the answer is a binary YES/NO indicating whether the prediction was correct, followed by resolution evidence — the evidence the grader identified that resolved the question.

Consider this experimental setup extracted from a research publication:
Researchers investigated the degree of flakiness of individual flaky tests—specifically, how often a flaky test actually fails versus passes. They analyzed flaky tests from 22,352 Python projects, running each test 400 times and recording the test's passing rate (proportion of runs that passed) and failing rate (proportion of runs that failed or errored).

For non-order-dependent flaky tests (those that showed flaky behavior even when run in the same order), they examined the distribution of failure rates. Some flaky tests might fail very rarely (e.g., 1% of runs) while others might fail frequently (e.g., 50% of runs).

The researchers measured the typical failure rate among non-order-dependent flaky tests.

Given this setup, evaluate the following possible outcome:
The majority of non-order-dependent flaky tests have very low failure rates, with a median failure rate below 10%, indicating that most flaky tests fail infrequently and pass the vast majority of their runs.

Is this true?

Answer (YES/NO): YES